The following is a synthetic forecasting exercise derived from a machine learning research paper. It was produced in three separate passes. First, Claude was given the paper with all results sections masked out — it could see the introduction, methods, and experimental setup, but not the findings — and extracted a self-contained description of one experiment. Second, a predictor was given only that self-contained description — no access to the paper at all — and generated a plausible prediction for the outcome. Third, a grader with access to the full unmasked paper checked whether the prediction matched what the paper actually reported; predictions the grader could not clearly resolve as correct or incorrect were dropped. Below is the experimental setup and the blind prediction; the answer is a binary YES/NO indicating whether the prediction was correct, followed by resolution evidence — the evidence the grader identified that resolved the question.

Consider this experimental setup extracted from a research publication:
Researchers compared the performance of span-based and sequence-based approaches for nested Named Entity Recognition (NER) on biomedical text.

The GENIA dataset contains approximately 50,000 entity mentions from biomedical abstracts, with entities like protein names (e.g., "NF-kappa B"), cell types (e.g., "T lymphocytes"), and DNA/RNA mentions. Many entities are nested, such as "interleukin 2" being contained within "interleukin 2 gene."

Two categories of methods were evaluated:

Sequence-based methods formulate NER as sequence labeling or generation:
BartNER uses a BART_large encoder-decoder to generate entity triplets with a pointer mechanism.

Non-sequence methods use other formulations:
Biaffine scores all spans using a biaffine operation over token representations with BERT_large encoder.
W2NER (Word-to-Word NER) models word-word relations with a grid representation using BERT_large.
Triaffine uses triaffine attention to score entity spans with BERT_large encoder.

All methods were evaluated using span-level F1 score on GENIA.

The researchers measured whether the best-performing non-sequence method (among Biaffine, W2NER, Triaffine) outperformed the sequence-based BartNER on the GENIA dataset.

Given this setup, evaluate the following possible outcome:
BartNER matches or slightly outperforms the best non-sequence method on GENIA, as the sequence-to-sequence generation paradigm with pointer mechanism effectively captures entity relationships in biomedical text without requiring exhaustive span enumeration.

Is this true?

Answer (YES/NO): NO